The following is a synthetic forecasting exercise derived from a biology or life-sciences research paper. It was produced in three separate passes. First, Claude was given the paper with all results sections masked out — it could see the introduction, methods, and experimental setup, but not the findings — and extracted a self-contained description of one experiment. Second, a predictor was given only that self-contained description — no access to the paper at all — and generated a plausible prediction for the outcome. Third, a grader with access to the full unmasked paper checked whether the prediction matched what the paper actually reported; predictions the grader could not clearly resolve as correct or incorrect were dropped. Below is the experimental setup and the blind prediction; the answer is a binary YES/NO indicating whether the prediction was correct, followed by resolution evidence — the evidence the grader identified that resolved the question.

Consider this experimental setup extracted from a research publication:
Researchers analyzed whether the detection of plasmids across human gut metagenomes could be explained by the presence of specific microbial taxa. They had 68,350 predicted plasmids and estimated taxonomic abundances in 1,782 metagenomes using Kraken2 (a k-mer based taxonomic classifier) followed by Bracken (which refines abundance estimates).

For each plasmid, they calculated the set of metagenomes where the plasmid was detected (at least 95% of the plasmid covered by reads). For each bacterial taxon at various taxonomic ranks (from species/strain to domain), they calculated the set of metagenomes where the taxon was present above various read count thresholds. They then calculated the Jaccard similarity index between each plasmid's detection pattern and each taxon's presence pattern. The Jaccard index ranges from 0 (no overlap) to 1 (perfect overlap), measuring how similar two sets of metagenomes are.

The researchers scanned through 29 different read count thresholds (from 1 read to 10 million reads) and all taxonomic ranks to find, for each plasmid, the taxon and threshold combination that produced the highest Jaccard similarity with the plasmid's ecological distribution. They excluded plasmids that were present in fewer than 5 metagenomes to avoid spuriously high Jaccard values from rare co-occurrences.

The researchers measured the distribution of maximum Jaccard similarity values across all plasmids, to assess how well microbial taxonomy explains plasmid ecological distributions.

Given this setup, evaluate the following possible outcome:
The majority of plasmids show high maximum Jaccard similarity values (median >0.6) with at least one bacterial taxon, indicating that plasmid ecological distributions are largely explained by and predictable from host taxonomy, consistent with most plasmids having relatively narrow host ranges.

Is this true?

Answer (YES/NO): NO